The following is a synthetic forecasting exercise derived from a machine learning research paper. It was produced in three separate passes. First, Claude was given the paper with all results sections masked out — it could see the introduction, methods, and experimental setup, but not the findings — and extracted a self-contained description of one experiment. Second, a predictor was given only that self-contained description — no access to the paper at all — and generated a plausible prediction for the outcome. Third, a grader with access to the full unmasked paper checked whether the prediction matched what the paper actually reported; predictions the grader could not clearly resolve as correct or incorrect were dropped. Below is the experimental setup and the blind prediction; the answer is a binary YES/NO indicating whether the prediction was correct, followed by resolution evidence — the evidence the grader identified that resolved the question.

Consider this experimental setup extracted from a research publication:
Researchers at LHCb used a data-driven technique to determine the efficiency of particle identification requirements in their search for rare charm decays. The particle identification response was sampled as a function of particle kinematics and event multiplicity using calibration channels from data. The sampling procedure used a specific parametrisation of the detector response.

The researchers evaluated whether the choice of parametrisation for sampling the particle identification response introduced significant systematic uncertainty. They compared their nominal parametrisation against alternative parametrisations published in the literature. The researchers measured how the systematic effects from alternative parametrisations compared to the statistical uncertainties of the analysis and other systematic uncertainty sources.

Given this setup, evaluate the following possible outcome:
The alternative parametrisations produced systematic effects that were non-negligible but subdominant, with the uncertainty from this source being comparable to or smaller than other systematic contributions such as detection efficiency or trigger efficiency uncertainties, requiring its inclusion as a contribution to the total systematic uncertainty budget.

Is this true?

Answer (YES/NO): NO